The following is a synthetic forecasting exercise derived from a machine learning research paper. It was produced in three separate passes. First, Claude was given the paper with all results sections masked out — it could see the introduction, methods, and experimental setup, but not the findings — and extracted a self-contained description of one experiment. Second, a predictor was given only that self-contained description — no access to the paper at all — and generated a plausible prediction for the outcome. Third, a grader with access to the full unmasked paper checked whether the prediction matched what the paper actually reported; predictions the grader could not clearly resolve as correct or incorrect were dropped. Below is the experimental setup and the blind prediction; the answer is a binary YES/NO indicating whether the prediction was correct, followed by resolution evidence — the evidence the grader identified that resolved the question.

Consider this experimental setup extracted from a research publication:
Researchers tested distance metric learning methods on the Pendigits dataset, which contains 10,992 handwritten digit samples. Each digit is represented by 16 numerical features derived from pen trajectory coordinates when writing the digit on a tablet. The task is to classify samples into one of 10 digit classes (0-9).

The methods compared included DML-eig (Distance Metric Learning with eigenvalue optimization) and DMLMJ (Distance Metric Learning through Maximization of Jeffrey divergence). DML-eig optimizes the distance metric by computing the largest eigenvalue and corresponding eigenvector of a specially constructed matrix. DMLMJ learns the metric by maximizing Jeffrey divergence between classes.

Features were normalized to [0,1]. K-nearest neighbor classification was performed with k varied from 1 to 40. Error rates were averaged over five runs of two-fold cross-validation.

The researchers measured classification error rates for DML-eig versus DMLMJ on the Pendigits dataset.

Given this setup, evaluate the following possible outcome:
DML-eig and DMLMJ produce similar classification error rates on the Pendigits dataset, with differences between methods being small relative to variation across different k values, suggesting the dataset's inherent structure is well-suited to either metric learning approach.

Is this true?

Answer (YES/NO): NO